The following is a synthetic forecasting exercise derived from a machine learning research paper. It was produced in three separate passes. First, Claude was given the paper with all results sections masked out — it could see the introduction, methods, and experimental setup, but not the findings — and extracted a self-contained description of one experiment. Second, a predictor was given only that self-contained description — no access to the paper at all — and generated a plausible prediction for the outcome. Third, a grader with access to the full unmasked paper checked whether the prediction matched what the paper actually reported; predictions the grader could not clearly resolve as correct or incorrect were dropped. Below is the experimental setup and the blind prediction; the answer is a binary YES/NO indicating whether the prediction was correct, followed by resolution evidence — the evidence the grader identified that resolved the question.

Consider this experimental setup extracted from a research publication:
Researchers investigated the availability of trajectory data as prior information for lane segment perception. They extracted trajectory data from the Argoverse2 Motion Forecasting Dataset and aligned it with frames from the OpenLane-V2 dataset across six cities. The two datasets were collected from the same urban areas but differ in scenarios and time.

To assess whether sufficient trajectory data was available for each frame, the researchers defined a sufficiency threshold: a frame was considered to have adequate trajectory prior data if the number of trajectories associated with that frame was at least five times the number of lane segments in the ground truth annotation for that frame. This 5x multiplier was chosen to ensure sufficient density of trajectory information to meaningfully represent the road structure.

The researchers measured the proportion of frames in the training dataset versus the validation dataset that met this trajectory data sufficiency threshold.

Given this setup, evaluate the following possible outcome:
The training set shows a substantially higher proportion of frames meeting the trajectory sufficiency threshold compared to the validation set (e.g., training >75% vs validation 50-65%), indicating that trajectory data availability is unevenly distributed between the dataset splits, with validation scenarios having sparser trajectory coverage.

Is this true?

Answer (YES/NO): NO